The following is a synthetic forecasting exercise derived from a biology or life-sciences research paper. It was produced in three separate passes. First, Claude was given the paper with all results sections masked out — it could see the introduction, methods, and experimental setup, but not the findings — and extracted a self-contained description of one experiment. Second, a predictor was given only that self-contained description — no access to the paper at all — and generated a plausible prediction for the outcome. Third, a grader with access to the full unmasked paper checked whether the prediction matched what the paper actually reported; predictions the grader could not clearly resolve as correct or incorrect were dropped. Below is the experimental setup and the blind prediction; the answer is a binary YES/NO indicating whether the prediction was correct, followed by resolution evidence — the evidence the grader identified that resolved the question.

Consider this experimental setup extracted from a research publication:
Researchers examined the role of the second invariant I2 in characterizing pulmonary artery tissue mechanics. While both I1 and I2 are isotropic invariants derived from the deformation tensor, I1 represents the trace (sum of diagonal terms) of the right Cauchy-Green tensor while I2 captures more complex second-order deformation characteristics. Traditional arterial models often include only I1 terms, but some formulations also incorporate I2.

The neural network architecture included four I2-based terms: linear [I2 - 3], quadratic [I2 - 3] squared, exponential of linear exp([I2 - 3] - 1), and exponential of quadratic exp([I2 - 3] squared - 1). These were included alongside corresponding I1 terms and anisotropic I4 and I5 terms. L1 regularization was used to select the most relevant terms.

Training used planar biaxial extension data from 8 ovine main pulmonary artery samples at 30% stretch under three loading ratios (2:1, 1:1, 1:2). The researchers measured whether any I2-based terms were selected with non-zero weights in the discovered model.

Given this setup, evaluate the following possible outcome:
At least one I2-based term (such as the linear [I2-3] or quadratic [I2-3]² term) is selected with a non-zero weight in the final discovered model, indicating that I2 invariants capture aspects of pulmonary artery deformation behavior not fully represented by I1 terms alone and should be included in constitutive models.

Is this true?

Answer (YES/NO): NO